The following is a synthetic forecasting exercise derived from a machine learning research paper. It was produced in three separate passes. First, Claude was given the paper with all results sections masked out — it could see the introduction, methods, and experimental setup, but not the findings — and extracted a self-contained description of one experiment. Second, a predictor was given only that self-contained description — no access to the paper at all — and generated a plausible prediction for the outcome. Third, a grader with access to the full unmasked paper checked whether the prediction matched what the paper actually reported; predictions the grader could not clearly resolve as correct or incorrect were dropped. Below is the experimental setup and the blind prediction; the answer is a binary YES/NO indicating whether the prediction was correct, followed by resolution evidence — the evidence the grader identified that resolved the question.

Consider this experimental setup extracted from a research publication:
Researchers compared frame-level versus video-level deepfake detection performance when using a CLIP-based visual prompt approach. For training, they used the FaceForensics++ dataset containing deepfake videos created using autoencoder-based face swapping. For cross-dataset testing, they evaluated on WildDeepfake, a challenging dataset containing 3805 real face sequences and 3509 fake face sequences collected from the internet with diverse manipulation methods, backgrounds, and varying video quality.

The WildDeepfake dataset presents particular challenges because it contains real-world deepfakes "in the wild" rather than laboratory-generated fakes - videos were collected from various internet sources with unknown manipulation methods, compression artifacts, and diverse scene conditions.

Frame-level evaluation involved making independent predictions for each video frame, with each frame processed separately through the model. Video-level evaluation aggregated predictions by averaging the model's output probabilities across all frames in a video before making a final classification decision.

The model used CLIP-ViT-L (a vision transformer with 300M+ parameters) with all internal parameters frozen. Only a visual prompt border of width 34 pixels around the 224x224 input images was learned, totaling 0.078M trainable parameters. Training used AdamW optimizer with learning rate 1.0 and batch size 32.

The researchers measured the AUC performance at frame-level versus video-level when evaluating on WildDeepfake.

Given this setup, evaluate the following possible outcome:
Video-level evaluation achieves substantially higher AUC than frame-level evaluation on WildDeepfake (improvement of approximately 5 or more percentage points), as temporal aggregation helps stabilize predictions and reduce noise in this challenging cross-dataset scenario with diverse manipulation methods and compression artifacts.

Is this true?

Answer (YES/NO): NO